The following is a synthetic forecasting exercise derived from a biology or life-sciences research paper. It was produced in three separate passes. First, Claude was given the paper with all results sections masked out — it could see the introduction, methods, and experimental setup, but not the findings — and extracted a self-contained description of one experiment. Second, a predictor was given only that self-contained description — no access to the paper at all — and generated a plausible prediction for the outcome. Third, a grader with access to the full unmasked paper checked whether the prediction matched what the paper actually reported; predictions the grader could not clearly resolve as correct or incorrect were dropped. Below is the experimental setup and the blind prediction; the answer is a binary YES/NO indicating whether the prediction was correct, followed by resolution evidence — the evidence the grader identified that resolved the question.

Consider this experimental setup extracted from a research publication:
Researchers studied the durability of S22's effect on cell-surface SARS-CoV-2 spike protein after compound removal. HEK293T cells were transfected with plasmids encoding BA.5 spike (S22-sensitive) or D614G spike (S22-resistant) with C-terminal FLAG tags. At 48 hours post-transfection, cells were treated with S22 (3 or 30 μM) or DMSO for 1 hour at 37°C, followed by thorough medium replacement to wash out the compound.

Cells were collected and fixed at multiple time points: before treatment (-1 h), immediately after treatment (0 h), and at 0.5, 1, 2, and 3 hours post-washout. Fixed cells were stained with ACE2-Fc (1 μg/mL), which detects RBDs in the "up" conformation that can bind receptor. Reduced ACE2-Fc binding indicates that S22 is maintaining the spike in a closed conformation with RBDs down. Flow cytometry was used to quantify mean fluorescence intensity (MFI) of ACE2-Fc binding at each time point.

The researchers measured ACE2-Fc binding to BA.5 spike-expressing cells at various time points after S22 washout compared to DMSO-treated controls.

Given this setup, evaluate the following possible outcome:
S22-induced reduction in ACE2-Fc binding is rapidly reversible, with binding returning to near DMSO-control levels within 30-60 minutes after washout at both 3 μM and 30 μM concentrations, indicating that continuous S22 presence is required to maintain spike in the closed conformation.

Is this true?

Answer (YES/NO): NO